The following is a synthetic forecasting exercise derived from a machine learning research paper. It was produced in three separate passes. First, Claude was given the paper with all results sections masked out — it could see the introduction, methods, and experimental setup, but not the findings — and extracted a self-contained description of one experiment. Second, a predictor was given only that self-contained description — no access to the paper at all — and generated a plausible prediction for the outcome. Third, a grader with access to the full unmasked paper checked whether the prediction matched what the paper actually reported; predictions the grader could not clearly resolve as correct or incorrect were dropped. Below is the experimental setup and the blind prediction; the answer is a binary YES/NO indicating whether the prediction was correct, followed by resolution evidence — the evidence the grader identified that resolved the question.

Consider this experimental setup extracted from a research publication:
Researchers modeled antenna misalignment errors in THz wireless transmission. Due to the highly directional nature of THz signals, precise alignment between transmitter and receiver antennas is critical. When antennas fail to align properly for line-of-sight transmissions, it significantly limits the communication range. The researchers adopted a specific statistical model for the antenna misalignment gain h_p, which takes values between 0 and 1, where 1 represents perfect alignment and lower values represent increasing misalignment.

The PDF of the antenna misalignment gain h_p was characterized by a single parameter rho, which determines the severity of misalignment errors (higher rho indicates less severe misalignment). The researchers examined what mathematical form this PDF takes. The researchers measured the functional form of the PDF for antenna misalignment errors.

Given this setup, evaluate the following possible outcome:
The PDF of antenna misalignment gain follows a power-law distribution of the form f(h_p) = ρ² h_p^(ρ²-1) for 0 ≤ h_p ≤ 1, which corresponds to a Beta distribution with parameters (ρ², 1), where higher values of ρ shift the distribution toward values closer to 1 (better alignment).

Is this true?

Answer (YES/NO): NO